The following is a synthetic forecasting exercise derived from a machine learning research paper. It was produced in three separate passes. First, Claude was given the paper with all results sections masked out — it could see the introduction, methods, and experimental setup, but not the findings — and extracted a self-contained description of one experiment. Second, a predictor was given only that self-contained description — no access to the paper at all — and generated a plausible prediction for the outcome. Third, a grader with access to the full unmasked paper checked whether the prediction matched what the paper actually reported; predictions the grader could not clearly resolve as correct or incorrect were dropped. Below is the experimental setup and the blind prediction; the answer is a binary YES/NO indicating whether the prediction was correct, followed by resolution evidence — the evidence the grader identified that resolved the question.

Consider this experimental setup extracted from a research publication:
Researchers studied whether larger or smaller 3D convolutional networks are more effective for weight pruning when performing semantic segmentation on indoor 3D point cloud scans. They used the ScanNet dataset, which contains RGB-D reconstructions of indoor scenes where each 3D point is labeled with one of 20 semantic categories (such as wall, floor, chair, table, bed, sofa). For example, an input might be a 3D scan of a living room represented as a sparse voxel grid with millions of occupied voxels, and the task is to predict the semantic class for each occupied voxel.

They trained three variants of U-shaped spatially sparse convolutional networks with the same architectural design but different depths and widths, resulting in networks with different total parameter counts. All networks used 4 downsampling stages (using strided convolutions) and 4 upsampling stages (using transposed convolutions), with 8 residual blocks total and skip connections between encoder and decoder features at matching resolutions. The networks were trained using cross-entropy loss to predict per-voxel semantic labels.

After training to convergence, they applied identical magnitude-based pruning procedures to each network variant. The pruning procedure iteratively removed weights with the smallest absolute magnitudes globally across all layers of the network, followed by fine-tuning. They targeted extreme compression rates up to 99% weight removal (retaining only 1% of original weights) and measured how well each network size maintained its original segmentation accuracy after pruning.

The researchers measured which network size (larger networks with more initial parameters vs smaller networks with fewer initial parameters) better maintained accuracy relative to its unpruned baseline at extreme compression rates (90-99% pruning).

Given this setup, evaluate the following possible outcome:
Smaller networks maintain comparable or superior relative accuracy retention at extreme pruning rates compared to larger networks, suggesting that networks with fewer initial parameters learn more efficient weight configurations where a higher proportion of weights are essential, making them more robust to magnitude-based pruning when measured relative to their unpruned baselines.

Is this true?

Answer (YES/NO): NO